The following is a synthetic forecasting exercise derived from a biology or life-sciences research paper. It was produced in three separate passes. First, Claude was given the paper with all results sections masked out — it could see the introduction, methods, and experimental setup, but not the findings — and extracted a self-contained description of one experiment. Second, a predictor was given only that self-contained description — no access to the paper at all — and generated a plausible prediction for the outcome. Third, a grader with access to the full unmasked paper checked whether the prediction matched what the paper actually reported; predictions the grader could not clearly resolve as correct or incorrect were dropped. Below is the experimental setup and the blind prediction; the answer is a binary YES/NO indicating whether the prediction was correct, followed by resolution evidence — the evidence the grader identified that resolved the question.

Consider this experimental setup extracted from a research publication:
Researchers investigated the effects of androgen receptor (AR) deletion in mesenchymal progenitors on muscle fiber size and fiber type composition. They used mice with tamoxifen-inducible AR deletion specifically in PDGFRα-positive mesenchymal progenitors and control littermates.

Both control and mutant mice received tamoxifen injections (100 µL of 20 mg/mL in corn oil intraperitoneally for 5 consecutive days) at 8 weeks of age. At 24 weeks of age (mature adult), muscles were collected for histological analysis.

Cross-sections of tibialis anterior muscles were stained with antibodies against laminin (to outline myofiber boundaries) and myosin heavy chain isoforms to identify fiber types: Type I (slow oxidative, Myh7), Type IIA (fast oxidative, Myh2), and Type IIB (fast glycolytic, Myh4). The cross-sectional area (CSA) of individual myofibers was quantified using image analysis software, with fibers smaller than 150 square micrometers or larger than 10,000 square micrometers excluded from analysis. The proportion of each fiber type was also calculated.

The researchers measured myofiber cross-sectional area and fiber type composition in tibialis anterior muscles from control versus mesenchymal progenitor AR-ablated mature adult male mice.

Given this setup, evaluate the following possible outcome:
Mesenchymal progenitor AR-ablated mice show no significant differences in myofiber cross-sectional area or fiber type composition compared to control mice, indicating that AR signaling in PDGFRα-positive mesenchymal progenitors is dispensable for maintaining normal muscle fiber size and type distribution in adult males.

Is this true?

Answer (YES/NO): YES